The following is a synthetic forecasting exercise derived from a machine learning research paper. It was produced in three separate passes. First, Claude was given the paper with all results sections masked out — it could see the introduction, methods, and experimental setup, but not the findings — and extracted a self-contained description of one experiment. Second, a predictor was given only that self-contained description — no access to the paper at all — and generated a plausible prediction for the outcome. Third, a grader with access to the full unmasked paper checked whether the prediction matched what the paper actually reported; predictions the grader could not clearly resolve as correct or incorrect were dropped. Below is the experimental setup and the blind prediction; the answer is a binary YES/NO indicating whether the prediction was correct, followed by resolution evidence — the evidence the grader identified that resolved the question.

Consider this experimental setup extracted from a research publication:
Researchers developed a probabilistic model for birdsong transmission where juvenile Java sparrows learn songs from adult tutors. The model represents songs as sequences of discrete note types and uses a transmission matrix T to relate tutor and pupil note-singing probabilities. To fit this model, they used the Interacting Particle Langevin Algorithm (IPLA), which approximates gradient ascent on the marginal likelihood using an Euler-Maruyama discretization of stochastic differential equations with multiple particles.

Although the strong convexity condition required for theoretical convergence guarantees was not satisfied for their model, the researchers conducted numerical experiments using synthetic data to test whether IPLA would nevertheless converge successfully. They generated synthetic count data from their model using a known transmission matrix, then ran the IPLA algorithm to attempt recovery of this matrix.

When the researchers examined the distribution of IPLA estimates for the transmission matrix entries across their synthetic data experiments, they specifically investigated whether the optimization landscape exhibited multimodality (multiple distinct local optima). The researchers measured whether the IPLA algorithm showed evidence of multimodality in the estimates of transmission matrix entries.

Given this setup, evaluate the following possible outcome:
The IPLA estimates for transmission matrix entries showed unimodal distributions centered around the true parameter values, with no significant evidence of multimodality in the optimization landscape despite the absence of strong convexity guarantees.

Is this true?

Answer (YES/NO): YES